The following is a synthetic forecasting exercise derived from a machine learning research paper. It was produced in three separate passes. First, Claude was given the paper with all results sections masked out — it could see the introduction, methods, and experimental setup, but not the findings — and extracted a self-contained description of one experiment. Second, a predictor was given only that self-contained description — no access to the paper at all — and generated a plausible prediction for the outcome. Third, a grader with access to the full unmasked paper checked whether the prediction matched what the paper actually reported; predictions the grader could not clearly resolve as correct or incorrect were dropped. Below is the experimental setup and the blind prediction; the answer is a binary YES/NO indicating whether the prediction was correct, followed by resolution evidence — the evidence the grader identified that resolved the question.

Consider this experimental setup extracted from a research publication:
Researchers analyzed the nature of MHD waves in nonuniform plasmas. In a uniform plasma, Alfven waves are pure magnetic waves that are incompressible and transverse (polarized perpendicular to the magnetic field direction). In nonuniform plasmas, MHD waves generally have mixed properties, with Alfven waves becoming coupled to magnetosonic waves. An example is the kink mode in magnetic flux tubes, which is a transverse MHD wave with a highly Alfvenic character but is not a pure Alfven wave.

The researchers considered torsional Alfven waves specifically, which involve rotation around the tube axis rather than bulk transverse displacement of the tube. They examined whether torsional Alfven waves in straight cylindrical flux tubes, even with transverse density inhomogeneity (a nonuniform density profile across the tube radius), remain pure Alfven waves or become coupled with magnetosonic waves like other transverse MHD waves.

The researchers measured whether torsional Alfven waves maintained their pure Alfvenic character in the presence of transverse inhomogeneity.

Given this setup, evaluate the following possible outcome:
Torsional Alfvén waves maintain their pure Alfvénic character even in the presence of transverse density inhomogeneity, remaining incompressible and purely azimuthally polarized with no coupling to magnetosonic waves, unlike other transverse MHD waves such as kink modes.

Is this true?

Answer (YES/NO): YES